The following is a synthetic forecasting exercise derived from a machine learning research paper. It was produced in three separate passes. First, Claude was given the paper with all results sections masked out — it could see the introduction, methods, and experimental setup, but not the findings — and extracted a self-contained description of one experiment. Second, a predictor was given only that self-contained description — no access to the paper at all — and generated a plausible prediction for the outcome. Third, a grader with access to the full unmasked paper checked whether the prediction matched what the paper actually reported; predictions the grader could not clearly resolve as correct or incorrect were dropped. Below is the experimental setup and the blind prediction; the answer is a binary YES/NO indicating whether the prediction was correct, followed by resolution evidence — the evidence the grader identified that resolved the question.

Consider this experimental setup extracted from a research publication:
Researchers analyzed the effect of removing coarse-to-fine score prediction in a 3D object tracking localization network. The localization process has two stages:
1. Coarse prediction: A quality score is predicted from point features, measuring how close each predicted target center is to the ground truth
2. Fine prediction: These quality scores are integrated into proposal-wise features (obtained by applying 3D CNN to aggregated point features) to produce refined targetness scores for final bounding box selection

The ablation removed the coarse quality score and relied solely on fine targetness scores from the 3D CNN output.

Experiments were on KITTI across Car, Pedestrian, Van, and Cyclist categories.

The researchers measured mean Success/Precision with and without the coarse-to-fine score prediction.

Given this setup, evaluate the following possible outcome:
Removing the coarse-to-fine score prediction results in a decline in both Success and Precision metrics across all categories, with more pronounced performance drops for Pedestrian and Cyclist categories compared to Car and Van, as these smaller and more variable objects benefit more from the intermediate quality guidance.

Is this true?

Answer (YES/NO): NO